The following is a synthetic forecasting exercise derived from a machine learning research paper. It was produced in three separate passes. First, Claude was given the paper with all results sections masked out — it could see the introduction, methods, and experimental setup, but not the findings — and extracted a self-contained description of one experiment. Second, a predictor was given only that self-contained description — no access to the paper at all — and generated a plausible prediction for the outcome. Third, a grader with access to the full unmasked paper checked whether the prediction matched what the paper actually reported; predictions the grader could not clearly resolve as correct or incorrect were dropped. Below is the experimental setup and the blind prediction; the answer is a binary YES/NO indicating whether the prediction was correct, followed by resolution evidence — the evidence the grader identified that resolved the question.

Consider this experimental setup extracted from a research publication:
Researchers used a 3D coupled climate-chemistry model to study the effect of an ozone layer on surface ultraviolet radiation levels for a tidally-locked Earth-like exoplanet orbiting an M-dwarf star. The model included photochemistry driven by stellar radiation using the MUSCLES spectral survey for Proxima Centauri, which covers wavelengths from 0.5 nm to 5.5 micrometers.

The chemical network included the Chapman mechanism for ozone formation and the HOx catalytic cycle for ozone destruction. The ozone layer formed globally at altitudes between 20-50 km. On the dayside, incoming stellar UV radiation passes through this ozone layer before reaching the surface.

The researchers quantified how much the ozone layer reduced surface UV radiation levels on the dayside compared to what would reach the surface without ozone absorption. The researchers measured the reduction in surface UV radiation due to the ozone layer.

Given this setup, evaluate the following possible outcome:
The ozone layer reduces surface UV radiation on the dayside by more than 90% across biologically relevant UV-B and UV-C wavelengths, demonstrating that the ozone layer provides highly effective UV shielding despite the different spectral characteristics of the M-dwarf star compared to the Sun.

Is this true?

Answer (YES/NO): NO